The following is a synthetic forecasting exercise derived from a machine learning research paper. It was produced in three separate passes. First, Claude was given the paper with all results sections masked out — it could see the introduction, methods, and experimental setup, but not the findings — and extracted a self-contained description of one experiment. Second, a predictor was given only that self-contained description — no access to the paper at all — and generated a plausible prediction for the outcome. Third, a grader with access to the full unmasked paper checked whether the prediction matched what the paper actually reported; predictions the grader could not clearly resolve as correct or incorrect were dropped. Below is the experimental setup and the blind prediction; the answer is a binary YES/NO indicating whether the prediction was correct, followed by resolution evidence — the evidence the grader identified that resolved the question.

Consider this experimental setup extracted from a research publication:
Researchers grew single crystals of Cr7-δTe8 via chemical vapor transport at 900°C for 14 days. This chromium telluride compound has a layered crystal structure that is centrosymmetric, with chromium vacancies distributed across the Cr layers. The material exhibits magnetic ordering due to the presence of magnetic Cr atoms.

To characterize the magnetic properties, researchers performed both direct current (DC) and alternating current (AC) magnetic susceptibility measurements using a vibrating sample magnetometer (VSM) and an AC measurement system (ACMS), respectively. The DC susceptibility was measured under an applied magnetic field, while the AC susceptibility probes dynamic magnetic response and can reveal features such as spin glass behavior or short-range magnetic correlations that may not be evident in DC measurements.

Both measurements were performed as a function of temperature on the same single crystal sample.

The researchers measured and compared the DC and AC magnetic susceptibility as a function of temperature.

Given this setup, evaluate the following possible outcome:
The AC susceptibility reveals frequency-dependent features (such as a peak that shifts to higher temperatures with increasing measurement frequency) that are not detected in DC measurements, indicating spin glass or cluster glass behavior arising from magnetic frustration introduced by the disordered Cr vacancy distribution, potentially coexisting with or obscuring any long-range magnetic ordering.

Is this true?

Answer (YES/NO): NO